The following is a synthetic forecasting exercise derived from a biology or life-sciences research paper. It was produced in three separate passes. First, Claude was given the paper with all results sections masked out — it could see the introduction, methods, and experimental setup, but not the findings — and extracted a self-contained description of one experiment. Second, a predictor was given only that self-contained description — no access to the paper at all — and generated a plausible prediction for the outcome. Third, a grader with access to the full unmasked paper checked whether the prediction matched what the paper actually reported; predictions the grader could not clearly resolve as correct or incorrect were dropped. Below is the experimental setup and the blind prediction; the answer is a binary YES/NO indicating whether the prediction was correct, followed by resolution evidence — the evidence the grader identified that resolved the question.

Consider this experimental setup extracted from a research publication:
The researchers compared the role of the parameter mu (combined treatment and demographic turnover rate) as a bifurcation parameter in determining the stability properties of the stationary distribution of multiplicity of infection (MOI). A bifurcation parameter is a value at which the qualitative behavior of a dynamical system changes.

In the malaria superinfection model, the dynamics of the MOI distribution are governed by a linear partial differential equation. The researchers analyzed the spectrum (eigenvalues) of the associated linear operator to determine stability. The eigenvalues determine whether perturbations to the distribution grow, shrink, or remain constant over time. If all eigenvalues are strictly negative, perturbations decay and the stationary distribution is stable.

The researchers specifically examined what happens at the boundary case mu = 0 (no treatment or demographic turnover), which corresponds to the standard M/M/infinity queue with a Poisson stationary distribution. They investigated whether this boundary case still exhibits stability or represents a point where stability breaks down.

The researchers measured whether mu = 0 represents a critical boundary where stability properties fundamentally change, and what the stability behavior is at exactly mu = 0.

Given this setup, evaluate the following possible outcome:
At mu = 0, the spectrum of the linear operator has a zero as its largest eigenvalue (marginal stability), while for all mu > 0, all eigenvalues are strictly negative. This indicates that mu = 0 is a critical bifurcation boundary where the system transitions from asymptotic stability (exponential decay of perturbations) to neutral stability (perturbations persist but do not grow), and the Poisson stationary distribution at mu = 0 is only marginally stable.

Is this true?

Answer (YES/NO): NO